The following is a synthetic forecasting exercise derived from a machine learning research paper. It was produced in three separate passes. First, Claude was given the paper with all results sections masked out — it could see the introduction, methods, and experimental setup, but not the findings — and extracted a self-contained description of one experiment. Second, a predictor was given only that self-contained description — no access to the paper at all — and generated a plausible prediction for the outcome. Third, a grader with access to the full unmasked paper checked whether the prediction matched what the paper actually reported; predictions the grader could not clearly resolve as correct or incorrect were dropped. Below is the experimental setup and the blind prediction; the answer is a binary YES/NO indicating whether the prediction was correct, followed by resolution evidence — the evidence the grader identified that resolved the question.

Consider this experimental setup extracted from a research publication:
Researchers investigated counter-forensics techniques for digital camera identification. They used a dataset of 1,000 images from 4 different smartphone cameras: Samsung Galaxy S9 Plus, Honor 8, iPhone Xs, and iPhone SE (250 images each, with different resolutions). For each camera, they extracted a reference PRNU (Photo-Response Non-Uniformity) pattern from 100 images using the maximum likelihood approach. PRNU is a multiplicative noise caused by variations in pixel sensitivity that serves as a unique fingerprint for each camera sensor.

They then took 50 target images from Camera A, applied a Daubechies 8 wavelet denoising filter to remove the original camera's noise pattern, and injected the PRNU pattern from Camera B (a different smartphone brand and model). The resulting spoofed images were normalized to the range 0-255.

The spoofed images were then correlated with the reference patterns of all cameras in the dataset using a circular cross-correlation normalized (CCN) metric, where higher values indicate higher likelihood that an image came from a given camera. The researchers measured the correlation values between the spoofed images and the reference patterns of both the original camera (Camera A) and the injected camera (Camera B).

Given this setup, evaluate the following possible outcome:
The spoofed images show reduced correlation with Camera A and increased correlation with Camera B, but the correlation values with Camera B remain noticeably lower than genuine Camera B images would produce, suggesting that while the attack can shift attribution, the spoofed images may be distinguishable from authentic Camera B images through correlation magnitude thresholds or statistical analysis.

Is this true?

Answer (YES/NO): NO